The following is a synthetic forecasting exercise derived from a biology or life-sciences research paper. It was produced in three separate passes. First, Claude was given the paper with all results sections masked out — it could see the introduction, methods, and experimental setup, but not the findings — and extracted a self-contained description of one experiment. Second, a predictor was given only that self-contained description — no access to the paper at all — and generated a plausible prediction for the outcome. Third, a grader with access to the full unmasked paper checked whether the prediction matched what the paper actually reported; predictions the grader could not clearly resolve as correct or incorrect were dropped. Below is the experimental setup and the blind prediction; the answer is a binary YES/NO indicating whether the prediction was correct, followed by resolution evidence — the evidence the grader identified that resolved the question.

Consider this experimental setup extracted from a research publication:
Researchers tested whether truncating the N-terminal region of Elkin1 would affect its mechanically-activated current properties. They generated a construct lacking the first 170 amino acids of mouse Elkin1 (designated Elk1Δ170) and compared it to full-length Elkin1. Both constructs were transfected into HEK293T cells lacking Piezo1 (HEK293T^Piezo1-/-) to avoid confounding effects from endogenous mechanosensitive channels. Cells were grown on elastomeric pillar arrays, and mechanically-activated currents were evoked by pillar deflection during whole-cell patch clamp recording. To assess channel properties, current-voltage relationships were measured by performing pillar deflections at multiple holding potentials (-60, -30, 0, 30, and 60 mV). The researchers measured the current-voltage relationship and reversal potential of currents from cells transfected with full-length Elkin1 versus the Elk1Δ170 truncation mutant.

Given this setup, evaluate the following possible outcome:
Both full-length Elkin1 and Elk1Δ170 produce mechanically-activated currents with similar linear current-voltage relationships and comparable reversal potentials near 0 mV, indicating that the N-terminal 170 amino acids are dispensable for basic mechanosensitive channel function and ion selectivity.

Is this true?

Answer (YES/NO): YES